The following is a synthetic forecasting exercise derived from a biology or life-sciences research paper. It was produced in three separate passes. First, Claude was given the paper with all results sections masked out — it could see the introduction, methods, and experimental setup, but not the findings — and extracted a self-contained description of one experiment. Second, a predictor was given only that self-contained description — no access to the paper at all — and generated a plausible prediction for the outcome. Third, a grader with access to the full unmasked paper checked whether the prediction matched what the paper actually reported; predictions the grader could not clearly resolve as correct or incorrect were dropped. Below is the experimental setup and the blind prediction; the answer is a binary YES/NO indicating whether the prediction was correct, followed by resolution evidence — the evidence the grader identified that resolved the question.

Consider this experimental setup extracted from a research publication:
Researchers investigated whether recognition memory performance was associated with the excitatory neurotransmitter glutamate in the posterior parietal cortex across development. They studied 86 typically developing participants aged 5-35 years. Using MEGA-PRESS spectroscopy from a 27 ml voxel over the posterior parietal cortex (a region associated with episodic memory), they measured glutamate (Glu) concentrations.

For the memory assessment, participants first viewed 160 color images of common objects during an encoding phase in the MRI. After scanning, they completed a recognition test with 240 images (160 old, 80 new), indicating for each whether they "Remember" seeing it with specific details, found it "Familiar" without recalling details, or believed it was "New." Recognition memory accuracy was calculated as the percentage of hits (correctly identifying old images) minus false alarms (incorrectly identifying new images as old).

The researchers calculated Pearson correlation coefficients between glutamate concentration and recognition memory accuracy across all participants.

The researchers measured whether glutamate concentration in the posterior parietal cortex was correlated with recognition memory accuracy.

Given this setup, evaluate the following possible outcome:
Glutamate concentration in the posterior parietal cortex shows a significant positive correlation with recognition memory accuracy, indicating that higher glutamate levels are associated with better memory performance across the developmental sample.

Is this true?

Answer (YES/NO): NO